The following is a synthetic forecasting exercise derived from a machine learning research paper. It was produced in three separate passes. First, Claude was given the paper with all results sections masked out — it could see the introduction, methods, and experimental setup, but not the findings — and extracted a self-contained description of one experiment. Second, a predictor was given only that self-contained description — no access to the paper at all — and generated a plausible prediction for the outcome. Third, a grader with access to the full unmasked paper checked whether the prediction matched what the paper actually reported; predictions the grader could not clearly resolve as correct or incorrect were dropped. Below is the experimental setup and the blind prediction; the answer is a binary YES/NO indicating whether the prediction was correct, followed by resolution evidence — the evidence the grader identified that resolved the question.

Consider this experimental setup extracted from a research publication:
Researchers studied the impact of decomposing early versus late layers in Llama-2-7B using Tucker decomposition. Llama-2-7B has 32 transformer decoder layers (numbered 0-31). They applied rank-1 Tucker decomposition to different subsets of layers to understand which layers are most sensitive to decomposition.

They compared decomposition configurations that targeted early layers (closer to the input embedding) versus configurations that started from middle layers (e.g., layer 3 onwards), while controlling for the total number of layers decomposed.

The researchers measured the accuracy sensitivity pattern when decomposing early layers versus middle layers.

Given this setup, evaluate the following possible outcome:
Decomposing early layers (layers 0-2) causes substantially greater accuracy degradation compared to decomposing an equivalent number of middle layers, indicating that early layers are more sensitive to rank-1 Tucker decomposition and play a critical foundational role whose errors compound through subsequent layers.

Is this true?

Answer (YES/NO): YES